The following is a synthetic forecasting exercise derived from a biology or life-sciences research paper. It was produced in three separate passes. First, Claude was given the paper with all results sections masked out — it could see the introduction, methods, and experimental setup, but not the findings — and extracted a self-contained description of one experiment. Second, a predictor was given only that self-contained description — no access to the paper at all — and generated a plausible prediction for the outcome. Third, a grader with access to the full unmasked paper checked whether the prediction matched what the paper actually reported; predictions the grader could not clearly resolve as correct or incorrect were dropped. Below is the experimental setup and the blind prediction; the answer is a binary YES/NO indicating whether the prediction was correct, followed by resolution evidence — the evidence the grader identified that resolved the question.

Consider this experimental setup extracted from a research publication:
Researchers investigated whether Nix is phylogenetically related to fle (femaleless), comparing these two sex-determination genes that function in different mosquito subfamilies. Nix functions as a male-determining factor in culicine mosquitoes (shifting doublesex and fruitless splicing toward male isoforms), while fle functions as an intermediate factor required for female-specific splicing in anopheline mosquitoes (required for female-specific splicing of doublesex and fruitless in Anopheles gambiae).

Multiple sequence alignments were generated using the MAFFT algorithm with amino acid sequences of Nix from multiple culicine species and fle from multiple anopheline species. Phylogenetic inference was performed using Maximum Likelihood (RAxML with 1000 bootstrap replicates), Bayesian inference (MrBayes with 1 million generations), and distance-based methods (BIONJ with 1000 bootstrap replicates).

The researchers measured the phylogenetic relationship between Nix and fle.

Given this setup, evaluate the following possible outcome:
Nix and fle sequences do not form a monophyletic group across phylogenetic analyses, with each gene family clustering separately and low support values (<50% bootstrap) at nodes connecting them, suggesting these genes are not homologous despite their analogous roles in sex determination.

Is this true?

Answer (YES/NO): NO